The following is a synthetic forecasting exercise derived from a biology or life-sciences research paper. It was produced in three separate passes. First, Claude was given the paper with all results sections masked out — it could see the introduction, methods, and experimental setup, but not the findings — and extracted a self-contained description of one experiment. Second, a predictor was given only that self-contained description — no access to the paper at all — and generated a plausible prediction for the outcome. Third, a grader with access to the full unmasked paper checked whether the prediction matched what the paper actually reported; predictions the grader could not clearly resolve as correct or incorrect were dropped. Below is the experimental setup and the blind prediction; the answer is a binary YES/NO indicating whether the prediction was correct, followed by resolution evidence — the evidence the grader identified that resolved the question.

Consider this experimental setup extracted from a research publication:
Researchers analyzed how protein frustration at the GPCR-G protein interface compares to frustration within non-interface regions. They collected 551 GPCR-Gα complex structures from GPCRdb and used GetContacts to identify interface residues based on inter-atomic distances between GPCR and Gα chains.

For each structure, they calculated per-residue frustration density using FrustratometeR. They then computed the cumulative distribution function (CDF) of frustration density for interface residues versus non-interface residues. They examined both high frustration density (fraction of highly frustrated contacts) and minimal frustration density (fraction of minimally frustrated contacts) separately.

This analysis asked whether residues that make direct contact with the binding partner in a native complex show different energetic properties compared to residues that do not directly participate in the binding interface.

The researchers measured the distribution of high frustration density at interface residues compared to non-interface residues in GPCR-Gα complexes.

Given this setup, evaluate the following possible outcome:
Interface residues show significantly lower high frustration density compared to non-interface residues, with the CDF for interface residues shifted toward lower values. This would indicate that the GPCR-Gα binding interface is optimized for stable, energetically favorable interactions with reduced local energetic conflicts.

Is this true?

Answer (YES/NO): NO